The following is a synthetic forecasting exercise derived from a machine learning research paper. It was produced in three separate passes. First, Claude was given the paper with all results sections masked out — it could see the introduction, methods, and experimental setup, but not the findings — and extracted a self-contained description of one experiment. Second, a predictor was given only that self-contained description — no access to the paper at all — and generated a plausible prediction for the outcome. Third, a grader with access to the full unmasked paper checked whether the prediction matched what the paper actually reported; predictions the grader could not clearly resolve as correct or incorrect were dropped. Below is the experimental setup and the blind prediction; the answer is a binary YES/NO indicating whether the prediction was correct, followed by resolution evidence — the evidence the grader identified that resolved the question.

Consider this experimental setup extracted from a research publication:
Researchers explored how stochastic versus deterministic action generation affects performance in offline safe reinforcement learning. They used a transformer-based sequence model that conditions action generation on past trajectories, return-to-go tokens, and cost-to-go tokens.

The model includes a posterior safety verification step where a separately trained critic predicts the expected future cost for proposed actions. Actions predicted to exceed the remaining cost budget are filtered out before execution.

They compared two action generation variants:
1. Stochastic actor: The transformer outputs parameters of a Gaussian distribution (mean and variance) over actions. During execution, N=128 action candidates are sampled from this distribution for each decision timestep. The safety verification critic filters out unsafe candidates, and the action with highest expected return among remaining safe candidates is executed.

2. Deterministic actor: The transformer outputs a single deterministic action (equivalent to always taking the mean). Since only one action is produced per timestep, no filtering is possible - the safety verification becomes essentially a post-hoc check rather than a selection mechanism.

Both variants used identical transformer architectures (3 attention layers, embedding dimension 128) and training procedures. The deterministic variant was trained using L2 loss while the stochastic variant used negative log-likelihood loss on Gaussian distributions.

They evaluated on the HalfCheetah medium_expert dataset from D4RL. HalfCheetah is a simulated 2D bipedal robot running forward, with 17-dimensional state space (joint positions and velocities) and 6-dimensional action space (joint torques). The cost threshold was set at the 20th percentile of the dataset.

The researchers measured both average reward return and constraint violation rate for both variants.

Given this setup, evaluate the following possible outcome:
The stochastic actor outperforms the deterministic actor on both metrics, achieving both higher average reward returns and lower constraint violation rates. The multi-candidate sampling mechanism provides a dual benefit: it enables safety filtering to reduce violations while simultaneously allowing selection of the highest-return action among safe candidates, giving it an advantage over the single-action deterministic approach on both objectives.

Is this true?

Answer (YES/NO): NO